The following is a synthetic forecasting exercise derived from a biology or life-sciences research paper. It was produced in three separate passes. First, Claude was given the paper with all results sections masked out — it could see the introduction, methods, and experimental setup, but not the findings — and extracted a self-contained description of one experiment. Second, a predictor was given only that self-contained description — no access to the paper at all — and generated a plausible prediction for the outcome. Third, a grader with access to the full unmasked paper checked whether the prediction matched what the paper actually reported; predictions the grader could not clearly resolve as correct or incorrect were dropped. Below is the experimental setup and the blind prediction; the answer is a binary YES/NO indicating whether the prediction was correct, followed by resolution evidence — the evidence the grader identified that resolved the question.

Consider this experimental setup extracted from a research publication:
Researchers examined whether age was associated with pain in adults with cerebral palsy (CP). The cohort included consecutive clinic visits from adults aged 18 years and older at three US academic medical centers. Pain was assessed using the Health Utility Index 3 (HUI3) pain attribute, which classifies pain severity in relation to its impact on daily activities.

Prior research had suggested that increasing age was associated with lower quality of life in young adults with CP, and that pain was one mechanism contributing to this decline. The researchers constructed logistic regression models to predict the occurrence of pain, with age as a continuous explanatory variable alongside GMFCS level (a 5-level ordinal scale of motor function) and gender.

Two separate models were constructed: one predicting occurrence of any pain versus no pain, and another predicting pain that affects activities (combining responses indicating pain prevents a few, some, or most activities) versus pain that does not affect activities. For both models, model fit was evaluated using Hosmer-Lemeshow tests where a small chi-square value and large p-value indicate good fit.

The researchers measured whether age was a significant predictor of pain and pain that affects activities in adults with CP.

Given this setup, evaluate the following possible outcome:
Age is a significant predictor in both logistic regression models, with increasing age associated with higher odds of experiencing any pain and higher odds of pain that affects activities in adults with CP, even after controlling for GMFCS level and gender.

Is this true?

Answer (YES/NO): NO